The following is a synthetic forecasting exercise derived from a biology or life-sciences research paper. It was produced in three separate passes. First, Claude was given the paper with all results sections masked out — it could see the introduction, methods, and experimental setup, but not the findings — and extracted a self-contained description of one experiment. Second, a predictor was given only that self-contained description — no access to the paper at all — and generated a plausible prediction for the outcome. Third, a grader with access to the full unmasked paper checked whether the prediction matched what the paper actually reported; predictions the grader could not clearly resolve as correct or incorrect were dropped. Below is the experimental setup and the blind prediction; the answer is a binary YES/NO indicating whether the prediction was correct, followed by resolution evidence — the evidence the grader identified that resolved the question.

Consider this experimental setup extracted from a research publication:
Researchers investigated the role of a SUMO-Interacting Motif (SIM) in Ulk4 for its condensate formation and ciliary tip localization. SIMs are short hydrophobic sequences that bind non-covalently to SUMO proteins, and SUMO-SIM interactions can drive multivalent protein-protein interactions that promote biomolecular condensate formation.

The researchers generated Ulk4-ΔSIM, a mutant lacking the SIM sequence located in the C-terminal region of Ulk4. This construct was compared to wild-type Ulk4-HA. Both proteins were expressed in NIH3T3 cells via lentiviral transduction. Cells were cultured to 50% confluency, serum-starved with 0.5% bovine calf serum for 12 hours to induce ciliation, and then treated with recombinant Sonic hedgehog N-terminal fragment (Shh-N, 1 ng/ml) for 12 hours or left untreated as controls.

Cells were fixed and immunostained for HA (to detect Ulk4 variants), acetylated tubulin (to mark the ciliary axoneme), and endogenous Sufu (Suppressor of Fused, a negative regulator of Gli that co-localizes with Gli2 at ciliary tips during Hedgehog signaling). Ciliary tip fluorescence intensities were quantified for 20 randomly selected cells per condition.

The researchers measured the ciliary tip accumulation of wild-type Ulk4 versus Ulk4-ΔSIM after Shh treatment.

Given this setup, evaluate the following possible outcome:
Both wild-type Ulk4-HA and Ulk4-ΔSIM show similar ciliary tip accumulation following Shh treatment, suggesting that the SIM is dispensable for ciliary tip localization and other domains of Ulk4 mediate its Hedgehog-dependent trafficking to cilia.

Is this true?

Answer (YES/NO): NO